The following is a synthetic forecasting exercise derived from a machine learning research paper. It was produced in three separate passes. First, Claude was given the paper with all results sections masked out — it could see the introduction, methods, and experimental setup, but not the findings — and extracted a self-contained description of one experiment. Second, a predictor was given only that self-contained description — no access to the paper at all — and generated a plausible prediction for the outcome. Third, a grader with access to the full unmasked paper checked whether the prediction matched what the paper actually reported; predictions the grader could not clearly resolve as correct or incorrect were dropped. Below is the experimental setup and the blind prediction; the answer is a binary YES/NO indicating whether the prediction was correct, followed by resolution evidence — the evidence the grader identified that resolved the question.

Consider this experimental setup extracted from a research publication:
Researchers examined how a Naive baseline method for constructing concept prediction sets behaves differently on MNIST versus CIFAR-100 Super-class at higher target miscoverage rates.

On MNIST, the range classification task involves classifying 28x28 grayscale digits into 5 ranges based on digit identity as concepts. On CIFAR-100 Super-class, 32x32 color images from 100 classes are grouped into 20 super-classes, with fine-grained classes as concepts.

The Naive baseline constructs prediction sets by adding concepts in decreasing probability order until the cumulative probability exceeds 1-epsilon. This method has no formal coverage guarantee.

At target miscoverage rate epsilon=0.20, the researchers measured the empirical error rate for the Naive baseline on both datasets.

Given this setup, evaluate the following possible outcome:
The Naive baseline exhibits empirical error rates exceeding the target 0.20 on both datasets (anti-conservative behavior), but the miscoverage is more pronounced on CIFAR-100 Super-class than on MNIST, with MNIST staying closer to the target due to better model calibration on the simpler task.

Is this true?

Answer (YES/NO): NO